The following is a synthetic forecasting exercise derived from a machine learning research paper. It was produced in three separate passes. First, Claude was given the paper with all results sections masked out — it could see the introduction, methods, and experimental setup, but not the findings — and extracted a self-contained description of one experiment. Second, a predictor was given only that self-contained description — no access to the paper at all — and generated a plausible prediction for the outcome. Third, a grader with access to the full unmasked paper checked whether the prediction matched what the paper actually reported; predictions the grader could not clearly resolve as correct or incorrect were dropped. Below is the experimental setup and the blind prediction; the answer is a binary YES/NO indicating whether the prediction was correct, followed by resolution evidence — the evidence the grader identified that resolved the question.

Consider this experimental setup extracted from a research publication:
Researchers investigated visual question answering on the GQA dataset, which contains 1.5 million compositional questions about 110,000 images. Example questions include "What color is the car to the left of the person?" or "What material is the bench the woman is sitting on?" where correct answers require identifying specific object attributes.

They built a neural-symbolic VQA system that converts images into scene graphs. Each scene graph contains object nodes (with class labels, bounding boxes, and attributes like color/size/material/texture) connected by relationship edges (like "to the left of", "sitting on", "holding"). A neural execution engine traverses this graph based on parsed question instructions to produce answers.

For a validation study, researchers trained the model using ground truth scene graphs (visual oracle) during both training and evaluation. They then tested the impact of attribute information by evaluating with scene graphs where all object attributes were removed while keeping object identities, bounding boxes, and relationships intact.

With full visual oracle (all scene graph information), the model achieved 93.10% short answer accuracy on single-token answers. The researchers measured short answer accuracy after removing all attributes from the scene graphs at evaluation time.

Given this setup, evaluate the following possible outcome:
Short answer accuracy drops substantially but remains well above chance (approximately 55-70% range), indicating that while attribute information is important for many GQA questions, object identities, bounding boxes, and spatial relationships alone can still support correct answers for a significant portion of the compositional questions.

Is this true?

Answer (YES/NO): NO